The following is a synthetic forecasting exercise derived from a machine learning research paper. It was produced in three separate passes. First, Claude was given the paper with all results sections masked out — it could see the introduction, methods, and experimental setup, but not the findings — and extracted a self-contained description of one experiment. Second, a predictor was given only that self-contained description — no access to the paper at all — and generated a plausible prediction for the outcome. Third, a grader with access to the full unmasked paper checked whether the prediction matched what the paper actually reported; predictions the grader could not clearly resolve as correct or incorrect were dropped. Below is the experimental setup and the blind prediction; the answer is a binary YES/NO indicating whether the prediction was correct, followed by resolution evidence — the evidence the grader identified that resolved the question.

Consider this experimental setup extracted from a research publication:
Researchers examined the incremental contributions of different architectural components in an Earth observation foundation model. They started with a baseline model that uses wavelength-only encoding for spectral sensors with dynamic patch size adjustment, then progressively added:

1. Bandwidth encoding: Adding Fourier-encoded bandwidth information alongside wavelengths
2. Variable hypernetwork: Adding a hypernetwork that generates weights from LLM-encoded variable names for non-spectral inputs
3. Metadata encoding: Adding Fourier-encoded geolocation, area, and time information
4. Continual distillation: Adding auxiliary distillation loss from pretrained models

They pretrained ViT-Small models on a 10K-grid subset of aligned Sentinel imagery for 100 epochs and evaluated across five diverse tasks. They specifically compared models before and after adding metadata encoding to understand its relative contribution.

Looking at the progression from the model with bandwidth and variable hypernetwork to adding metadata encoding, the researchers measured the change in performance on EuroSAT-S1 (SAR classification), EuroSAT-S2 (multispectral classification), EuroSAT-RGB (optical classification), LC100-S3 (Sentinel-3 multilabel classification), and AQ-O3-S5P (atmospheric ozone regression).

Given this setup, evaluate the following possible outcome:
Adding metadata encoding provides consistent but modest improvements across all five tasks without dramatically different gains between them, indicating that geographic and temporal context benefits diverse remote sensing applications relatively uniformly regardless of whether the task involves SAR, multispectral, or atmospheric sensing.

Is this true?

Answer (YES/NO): NO